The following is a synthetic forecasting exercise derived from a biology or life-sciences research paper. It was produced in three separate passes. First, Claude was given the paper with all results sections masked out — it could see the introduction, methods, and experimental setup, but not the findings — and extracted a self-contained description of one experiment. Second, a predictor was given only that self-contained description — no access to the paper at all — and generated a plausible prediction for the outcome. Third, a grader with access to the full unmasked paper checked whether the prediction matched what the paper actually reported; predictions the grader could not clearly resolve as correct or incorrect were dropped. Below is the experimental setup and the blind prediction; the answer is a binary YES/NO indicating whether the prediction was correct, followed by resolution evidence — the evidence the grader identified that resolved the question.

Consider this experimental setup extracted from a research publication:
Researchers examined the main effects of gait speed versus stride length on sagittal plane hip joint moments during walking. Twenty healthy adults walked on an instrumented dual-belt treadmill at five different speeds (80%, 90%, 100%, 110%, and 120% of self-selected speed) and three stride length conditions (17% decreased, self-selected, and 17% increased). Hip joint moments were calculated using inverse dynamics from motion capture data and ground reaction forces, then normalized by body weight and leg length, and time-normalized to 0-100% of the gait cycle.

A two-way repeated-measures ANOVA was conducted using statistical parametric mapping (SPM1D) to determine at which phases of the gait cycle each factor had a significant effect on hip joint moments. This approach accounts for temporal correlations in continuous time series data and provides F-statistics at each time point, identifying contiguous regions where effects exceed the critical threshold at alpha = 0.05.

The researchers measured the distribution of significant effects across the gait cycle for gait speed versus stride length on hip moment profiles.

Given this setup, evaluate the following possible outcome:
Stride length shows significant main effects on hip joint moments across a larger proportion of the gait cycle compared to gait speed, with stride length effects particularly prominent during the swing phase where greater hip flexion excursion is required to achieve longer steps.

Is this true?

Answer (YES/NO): NO